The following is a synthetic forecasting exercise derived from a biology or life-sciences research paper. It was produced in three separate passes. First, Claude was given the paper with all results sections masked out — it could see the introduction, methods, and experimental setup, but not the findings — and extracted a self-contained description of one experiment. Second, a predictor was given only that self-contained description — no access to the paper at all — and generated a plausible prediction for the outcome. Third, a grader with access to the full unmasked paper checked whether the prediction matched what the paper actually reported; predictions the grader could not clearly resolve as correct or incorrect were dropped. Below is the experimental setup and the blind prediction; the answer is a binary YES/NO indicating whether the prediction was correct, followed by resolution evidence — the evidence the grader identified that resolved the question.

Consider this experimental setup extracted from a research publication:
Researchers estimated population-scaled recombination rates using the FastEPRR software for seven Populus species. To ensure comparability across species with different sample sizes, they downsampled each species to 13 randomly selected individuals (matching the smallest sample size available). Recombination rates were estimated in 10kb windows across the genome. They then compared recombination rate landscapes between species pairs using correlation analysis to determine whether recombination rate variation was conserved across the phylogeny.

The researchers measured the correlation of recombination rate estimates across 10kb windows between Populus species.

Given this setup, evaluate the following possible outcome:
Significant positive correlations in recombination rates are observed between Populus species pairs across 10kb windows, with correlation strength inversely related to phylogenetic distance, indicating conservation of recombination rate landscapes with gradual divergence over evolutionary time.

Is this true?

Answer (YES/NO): YES